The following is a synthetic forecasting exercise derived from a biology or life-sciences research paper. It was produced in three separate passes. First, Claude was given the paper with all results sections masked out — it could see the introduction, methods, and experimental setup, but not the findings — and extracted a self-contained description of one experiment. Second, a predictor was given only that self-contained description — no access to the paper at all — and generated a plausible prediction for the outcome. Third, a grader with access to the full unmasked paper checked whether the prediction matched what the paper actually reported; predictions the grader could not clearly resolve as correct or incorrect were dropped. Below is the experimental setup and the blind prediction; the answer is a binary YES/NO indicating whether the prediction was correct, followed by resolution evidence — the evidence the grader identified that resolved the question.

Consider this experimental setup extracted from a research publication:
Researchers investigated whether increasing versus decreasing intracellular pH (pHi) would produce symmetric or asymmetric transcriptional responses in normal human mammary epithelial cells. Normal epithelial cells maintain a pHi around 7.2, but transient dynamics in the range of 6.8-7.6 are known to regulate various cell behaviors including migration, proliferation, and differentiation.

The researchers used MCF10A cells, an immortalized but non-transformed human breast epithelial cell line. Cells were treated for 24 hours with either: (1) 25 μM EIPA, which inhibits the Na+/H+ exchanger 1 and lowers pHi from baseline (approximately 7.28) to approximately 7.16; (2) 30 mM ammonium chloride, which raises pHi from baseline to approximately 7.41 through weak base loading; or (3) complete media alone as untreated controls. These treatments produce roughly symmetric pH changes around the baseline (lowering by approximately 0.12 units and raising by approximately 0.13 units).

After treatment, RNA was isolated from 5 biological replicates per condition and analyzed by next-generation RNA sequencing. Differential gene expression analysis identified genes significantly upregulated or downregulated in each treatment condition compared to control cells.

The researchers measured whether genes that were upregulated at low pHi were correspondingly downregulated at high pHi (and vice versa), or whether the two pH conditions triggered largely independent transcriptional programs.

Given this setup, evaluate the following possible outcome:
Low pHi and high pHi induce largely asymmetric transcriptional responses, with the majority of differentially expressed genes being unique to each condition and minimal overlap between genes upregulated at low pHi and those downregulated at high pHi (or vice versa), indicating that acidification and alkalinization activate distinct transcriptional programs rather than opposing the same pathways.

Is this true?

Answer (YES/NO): YES